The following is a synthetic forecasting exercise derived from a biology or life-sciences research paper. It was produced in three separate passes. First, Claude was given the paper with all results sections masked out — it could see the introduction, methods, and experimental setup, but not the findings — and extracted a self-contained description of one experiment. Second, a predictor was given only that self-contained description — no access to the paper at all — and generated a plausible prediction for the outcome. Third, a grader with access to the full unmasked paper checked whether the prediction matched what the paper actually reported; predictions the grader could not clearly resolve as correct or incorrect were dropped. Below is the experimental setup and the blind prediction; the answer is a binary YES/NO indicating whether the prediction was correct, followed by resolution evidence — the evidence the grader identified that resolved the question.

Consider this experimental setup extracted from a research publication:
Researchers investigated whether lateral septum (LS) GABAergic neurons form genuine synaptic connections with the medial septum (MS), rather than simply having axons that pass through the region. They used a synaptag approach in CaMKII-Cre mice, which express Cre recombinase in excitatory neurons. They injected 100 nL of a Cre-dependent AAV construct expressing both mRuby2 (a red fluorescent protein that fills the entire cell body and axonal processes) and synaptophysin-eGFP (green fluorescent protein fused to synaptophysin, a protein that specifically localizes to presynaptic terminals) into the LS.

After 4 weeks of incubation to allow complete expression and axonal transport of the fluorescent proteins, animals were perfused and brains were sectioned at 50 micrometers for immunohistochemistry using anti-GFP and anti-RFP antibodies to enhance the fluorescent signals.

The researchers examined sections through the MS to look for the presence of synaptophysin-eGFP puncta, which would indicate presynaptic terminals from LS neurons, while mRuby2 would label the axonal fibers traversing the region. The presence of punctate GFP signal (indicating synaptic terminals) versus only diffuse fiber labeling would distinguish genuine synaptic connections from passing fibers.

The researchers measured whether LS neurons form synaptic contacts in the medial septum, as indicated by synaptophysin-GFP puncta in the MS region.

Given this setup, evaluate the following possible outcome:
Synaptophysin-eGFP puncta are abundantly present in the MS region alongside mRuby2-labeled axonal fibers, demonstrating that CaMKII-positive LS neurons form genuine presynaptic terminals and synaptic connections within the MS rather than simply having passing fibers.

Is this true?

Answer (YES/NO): YES